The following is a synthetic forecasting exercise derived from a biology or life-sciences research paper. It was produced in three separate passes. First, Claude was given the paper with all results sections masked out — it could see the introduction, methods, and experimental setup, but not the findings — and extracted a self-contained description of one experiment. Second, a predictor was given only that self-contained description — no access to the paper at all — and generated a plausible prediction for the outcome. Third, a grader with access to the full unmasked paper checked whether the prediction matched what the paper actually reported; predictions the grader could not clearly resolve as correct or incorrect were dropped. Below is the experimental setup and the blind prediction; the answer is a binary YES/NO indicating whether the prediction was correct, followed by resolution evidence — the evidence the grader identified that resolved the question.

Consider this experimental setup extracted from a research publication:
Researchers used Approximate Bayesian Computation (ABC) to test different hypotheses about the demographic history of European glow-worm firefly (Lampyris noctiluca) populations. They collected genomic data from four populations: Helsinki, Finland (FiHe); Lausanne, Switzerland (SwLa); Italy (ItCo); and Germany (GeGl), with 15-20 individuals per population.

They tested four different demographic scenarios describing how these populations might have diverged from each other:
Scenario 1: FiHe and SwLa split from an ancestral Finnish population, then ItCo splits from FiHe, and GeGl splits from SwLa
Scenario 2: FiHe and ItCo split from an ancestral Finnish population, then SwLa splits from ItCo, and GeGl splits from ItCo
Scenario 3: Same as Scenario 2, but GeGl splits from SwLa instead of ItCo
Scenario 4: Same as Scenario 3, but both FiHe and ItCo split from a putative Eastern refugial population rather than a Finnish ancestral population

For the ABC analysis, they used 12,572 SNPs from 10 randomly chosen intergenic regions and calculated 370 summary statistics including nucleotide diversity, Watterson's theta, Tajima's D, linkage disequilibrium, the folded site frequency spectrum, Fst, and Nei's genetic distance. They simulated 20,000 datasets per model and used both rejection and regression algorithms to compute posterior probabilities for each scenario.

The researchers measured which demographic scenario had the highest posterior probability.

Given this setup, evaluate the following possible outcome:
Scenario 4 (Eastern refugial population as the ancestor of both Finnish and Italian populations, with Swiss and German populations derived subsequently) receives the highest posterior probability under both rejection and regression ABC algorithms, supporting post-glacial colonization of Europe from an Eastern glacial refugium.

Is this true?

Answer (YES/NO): YES